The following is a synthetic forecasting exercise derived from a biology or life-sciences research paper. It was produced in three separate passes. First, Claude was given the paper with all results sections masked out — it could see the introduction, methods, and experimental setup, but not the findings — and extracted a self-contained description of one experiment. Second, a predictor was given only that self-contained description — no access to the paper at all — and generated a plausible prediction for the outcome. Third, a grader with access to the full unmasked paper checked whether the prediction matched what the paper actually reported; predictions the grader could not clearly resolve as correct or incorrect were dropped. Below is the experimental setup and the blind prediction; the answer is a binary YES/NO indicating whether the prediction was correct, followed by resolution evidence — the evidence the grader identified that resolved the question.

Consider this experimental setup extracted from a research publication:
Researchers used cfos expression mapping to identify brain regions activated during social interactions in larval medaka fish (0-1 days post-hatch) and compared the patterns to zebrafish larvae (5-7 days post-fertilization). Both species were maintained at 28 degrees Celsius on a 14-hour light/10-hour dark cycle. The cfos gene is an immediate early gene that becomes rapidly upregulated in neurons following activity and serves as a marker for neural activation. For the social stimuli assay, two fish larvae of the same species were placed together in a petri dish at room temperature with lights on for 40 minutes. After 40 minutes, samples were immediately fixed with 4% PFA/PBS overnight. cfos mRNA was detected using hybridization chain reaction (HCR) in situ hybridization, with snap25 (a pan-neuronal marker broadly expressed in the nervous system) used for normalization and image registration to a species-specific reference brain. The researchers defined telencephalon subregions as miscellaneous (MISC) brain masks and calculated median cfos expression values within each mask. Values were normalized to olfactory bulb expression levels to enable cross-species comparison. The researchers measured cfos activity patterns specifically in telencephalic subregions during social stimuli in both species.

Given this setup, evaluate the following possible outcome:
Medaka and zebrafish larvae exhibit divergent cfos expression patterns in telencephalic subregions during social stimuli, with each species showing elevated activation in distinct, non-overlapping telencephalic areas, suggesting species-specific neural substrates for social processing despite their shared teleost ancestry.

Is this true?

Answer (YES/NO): NO